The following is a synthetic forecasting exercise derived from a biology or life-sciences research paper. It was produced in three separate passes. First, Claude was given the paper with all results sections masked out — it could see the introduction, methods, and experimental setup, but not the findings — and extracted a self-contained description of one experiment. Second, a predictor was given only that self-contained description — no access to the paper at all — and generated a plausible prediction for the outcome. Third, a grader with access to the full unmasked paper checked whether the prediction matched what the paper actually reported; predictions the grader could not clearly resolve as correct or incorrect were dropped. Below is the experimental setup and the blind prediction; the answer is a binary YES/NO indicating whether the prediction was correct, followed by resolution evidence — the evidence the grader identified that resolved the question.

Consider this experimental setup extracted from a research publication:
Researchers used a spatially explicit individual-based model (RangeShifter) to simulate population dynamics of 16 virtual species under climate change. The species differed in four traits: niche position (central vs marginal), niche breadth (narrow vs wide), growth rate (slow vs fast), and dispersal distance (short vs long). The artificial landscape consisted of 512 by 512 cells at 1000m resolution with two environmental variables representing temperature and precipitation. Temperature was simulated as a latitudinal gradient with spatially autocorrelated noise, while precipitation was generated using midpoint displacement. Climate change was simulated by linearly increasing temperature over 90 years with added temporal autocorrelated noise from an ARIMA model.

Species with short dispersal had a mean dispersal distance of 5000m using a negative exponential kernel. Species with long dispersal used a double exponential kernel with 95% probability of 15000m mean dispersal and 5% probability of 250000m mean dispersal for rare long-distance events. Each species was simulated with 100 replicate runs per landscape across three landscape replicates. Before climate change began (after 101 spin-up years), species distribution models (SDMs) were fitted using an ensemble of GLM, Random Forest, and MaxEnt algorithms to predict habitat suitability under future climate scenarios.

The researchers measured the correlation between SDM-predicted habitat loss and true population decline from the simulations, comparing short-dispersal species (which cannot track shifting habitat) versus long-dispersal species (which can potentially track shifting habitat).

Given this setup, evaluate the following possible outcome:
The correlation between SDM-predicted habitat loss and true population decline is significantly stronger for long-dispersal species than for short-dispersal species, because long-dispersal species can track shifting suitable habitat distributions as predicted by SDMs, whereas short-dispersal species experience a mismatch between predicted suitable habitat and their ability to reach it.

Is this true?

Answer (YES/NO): NO